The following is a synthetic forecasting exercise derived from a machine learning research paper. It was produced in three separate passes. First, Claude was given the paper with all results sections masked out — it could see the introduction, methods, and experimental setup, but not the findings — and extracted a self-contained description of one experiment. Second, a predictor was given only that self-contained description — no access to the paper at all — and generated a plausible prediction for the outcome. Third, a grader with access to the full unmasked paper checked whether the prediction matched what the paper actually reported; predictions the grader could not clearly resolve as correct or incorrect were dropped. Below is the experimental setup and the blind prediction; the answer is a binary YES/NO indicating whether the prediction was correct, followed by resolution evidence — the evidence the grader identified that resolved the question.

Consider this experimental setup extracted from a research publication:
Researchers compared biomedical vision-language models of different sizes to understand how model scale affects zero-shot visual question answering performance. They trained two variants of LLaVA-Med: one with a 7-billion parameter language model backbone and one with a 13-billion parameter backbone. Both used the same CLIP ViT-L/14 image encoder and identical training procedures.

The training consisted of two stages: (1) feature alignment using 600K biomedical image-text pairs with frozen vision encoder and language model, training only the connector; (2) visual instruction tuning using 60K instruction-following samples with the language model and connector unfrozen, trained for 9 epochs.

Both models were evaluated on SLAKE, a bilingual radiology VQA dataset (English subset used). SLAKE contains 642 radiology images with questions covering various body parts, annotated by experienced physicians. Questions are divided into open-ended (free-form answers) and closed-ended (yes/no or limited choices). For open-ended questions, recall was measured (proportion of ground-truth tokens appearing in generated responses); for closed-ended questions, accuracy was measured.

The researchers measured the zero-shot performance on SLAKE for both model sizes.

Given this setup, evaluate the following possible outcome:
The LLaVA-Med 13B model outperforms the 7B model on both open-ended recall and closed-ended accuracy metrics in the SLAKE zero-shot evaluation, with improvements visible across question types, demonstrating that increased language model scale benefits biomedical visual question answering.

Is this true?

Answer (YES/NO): NO